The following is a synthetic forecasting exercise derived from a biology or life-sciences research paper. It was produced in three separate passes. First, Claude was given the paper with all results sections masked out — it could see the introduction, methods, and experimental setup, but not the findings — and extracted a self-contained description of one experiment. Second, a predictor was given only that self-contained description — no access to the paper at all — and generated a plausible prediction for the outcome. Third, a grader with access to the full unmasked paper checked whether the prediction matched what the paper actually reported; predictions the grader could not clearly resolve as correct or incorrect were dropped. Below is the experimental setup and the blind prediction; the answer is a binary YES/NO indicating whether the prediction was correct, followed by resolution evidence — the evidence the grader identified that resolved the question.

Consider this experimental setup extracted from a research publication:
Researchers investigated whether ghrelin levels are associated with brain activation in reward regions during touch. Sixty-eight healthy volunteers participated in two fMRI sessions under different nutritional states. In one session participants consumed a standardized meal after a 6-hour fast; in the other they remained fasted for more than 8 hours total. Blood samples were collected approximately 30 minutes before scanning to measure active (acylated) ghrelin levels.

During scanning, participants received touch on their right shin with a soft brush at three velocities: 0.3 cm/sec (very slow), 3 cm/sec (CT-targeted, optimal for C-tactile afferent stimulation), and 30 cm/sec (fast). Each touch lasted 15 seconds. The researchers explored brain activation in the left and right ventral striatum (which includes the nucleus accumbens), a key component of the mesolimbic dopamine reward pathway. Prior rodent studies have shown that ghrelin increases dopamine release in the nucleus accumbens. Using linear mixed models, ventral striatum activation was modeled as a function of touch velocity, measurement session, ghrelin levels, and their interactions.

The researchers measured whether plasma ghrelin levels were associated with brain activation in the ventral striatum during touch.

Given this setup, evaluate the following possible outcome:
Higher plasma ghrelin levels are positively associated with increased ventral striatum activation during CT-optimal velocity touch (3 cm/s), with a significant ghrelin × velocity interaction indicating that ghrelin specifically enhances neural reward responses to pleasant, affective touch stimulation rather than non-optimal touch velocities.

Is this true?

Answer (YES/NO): NO